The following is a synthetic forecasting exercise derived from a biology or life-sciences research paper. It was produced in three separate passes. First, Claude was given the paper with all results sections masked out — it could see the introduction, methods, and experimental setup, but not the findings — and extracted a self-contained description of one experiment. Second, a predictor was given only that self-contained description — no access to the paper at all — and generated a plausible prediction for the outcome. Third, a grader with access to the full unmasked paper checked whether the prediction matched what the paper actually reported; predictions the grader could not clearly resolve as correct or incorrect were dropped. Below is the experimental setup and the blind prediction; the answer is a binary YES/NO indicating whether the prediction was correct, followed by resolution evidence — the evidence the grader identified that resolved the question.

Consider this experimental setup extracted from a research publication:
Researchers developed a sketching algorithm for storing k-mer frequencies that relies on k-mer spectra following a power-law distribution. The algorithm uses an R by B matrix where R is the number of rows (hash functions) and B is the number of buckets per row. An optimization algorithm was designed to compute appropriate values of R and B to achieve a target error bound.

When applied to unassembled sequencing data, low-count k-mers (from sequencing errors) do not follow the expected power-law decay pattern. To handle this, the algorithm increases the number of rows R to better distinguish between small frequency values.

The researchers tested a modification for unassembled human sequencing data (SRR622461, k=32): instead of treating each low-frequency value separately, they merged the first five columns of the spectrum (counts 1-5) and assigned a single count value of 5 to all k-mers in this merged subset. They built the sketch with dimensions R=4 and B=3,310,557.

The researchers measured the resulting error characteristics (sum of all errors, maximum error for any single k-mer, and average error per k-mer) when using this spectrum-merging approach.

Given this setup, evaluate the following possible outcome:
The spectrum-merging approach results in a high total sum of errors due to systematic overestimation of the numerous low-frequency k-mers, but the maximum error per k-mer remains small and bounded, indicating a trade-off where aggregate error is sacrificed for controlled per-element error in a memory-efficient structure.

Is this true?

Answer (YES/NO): NO